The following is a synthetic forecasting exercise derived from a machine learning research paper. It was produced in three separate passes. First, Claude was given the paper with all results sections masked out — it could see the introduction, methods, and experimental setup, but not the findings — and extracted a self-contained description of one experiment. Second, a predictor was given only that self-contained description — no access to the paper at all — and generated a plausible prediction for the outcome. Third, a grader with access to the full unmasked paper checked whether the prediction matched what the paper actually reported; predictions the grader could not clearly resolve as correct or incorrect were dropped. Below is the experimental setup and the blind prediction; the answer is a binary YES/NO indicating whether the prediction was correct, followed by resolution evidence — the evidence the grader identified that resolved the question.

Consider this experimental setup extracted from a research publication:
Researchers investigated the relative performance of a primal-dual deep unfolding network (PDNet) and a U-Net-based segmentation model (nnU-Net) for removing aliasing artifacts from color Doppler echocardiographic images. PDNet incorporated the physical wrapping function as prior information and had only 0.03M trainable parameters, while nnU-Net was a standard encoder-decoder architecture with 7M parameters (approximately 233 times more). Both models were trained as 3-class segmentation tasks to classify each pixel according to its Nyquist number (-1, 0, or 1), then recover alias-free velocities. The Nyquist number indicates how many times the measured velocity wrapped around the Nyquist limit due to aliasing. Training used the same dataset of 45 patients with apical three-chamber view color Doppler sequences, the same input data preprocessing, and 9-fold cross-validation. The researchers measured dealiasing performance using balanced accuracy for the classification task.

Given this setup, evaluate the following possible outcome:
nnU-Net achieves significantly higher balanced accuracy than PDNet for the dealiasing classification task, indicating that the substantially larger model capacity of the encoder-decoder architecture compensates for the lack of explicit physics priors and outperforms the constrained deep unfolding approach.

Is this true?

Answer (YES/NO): NO